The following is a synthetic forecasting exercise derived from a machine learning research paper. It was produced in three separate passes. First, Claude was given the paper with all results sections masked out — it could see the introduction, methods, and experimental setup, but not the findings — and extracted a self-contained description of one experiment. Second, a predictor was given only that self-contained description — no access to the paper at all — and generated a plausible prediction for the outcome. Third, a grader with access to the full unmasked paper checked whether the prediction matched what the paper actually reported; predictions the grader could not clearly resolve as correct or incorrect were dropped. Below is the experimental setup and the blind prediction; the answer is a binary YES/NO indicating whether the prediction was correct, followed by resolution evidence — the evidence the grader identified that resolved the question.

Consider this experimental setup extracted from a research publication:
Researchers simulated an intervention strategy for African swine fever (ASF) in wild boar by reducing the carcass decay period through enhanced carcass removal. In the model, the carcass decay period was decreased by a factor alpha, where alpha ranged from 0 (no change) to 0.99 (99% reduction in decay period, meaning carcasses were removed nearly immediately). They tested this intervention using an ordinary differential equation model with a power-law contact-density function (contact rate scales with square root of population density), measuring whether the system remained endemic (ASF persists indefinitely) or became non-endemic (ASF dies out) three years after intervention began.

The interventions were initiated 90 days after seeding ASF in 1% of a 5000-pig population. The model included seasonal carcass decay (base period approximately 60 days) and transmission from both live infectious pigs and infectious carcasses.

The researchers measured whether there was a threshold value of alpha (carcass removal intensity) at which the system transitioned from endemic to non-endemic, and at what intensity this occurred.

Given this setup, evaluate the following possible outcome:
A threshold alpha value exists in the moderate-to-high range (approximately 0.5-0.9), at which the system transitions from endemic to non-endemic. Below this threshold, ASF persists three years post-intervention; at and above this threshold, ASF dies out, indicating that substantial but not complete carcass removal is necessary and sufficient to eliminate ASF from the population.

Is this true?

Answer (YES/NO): YES